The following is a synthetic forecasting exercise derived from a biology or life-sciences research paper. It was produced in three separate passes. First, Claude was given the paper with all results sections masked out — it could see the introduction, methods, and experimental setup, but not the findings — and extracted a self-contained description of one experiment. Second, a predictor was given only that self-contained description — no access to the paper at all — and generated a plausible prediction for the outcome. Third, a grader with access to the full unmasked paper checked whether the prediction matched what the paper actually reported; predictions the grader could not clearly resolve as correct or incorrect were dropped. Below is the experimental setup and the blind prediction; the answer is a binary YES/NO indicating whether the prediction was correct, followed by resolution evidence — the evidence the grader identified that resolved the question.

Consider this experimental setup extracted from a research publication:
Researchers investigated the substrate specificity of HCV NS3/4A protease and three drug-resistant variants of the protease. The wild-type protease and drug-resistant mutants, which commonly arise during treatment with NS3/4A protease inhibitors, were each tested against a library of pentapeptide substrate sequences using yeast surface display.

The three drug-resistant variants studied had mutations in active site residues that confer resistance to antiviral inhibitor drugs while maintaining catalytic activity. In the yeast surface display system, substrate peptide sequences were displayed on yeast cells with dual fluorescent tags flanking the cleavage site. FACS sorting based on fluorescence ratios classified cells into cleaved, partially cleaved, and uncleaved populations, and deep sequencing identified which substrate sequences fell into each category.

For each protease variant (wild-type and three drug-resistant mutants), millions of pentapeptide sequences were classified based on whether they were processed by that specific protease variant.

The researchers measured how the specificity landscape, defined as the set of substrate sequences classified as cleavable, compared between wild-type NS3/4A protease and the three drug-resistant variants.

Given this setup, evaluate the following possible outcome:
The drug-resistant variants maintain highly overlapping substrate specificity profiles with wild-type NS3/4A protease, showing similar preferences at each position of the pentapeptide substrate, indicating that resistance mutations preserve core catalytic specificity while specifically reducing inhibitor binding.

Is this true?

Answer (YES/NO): YES